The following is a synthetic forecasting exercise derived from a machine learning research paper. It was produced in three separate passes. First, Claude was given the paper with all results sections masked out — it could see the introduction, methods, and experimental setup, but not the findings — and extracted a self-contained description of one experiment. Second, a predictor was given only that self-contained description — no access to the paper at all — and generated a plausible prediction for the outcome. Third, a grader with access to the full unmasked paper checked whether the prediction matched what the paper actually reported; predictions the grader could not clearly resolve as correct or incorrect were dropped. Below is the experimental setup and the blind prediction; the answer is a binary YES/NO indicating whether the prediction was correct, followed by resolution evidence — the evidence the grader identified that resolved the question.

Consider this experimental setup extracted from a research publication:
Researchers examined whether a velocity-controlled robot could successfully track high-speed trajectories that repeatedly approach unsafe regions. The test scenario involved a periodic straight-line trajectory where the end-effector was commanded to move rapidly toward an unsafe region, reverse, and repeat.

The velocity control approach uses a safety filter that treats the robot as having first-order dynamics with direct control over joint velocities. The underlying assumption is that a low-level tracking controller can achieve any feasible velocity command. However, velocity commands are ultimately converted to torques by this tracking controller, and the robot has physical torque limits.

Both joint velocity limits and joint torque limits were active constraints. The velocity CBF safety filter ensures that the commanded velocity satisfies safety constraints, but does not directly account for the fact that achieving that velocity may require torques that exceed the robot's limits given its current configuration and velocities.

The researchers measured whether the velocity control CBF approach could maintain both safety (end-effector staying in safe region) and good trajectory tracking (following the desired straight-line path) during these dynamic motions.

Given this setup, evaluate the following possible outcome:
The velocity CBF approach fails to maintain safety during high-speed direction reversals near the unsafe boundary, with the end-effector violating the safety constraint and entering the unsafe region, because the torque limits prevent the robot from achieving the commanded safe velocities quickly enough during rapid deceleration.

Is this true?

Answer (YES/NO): NO